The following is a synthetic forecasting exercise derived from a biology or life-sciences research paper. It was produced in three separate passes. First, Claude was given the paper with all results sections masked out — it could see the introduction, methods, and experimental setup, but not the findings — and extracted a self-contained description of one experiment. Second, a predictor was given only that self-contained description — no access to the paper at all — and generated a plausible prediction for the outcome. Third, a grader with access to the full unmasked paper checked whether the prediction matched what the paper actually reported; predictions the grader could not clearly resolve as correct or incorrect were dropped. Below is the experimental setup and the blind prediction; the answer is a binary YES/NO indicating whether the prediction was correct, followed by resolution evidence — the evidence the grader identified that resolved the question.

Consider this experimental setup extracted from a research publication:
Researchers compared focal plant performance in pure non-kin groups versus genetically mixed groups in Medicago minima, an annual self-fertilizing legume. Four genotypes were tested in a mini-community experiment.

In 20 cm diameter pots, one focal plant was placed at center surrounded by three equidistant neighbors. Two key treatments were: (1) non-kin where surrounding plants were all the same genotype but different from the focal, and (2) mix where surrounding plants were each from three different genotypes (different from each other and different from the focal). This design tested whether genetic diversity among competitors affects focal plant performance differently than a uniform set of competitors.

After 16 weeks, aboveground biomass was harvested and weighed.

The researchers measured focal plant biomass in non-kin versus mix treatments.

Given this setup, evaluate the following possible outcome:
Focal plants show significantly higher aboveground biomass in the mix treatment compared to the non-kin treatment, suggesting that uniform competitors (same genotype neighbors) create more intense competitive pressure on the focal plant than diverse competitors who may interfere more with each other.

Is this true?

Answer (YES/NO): NO